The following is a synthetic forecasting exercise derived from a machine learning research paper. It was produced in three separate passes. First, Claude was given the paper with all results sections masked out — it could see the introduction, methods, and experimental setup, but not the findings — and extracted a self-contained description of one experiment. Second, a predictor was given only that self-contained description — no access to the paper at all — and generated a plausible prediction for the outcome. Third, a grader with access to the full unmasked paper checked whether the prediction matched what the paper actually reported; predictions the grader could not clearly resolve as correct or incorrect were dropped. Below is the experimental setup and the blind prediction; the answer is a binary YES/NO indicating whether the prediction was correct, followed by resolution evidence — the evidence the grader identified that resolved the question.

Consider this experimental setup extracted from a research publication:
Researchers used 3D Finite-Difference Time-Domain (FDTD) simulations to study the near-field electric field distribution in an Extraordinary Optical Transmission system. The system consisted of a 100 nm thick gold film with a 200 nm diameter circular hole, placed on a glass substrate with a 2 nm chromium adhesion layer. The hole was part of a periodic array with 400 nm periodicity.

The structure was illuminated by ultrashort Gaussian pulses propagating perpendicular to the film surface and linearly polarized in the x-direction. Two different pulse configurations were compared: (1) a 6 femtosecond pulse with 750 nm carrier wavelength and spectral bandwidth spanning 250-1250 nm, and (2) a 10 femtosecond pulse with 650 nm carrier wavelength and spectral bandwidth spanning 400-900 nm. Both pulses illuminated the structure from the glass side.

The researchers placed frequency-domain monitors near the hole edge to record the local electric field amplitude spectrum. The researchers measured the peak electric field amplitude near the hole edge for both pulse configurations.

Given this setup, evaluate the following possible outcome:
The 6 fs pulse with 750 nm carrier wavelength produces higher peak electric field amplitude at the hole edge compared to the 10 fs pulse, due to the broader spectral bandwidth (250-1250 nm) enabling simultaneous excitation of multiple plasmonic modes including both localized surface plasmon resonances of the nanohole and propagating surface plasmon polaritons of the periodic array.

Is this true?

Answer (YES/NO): NO